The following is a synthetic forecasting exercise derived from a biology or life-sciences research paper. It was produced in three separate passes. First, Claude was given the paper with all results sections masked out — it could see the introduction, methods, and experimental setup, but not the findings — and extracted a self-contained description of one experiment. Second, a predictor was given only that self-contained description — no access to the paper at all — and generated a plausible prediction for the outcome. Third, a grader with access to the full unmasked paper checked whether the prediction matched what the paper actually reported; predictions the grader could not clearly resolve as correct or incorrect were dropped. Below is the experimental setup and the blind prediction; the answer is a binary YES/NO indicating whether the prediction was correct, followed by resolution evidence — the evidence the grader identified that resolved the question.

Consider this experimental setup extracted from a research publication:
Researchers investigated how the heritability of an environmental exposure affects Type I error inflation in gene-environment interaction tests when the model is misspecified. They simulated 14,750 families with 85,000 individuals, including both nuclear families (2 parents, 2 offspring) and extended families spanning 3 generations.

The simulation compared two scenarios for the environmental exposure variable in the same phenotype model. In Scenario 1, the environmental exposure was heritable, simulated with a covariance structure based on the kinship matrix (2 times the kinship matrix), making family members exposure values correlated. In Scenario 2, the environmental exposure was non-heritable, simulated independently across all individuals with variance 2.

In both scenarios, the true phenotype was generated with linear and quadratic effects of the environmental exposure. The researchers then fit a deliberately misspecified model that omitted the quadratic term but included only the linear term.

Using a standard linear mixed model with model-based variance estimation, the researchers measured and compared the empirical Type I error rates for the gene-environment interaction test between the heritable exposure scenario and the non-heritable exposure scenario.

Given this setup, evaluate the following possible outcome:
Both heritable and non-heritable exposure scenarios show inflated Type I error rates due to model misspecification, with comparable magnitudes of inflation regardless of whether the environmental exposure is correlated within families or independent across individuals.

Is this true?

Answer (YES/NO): NO